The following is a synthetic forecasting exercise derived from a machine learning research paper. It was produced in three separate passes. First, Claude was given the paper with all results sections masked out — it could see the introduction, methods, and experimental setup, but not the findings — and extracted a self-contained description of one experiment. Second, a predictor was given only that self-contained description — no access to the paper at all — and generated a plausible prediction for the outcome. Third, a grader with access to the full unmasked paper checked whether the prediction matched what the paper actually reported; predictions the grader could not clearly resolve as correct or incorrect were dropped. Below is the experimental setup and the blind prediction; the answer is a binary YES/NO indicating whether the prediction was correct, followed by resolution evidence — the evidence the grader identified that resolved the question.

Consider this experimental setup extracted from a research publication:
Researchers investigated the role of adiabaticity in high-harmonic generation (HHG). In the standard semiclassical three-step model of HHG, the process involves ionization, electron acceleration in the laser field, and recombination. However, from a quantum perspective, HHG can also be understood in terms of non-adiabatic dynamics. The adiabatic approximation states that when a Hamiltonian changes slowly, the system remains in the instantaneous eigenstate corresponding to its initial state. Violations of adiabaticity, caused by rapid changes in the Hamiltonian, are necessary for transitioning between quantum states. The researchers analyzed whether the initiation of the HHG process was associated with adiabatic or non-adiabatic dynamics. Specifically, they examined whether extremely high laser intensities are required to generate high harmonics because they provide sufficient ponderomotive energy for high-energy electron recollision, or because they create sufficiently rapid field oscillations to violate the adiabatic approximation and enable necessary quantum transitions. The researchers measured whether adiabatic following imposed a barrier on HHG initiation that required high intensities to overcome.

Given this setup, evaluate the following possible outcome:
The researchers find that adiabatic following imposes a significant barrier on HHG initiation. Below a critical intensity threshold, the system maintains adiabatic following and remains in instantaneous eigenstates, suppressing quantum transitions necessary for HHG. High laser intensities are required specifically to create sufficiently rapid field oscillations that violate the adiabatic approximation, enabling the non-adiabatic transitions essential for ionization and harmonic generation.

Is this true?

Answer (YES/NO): YES